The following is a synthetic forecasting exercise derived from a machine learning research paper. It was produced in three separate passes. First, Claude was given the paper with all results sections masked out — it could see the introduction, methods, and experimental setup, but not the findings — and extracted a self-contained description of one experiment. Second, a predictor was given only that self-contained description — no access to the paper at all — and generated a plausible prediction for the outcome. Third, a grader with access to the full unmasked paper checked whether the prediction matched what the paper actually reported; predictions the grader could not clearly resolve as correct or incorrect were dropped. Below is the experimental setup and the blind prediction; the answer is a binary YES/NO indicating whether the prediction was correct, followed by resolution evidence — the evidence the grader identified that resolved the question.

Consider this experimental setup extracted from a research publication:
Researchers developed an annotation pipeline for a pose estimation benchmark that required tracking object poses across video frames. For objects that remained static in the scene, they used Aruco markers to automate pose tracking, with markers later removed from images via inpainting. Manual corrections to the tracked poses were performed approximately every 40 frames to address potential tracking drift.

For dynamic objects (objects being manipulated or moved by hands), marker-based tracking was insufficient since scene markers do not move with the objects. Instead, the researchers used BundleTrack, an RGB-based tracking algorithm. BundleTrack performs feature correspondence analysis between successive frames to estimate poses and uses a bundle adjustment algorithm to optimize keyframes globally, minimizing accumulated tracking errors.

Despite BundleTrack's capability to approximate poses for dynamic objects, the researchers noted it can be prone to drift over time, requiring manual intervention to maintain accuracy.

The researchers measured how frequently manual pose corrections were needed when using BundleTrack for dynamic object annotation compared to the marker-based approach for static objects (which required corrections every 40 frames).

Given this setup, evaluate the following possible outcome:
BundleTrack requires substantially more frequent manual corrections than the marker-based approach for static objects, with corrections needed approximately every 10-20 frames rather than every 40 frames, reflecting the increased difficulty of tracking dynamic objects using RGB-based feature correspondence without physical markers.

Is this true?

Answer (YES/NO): YES